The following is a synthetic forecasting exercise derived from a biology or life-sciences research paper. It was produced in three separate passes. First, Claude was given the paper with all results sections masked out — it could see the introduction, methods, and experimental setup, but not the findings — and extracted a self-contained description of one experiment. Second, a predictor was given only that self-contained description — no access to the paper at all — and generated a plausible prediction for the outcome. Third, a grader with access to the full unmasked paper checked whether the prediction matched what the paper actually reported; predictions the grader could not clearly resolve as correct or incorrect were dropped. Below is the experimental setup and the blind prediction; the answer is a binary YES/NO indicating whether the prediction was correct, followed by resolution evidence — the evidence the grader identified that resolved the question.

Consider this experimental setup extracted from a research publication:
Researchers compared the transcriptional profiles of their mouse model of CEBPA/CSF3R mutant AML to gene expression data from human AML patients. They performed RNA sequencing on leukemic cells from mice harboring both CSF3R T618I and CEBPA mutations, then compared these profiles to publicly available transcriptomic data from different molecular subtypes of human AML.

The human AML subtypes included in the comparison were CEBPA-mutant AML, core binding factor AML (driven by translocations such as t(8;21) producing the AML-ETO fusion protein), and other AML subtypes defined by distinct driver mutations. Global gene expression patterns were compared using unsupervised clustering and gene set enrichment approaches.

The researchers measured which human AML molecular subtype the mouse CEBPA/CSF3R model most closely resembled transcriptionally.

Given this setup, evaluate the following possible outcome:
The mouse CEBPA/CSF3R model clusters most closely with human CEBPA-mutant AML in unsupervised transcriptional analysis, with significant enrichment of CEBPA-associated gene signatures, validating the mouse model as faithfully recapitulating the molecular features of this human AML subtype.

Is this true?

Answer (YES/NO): YES